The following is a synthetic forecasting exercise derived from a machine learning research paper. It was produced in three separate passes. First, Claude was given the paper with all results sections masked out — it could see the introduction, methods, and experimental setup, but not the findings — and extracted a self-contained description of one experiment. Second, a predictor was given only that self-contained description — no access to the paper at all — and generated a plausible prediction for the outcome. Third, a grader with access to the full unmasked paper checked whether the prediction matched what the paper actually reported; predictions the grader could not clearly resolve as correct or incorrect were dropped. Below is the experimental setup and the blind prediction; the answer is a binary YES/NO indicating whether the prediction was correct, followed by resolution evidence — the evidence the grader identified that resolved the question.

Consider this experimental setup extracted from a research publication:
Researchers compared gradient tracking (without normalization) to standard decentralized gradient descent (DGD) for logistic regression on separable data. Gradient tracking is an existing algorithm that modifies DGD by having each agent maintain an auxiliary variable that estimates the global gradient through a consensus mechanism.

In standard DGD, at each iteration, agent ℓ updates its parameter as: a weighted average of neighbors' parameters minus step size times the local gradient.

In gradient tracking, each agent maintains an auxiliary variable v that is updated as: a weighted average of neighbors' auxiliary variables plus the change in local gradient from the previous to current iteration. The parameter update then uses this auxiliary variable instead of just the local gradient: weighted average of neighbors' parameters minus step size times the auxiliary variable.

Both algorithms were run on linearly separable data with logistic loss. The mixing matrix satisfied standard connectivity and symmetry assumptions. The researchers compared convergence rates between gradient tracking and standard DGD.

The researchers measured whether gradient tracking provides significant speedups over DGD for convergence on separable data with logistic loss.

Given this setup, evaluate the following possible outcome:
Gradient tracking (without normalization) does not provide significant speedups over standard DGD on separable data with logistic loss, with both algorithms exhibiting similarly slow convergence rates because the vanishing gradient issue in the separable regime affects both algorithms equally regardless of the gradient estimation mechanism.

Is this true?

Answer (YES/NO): YES